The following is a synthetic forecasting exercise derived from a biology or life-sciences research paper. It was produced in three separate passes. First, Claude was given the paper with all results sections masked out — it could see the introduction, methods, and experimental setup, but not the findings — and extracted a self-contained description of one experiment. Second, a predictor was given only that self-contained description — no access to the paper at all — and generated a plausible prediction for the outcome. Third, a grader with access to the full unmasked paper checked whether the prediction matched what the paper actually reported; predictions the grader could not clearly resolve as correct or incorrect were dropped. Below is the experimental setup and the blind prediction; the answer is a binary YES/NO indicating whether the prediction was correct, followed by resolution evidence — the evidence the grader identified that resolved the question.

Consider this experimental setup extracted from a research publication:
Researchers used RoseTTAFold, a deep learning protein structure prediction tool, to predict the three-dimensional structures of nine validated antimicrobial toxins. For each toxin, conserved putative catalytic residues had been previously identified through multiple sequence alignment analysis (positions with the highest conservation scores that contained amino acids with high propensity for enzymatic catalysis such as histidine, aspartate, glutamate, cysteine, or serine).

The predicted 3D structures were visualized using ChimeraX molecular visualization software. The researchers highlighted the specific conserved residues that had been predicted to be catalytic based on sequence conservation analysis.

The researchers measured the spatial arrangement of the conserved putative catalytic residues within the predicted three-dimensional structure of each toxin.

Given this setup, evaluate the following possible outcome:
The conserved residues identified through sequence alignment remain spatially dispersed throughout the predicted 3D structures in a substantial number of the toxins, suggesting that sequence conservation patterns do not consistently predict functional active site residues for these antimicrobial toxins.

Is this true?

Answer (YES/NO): NO